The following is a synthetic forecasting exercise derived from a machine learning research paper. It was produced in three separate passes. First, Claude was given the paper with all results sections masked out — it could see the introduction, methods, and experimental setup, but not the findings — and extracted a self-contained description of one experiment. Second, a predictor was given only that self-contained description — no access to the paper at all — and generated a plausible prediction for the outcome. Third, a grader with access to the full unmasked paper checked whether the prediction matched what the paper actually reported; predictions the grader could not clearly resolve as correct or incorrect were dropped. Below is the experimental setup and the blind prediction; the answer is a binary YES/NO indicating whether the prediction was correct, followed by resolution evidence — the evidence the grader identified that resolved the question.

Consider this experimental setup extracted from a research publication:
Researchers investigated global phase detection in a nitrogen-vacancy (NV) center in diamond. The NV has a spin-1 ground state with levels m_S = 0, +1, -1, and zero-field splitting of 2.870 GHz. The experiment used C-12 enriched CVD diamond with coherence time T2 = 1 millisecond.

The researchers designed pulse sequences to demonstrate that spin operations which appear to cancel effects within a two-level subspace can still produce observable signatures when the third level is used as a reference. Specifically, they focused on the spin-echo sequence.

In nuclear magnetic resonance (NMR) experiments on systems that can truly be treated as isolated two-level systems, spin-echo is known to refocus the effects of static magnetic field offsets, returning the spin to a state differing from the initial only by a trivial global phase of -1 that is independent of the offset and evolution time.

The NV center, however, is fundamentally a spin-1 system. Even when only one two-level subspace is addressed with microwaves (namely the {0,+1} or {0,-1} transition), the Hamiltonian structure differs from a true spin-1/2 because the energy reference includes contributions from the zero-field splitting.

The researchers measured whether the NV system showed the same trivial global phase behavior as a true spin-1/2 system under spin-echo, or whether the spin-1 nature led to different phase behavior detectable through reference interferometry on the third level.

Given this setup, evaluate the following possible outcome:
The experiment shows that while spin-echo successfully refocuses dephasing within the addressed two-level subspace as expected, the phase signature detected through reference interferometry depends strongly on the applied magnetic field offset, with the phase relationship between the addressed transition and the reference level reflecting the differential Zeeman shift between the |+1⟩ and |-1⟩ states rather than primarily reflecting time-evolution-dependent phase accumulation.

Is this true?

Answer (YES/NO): NO